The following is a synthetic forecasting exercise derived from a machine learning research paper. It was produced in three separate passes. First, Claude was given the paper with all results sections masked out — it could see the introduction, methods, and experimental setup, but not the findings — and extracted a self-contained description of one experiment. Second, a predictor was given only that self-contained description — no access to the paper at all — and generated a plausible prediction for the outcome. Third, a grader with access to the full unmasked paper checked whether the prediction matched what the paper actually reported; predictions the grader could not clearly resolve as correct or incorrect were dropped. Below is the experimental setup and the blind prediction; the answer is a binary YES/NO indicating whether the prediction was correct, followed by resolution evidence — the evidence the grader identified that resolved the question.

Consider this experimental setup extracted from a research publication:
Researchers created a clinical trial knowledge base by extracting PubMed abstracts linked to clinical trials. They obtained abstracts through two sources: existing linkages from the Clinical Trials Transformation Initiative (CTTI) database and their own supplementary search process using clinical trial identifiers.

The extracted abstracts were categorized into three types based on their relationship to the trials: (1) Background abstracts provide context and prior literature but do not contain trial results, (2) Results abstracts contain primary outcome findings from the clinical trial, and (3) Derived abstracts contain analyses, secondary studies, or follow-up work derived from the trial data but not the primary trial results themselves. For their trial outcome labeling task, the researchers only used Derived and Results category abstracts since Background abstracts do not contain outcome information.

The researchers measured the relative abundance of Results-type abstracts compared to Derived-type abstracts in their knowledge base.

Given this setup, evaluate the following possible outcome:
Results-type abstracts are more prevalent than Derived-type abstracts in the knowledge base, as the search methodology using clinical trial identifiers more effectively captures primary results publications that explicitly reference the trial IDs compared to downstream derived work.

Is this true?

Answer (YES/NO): NO